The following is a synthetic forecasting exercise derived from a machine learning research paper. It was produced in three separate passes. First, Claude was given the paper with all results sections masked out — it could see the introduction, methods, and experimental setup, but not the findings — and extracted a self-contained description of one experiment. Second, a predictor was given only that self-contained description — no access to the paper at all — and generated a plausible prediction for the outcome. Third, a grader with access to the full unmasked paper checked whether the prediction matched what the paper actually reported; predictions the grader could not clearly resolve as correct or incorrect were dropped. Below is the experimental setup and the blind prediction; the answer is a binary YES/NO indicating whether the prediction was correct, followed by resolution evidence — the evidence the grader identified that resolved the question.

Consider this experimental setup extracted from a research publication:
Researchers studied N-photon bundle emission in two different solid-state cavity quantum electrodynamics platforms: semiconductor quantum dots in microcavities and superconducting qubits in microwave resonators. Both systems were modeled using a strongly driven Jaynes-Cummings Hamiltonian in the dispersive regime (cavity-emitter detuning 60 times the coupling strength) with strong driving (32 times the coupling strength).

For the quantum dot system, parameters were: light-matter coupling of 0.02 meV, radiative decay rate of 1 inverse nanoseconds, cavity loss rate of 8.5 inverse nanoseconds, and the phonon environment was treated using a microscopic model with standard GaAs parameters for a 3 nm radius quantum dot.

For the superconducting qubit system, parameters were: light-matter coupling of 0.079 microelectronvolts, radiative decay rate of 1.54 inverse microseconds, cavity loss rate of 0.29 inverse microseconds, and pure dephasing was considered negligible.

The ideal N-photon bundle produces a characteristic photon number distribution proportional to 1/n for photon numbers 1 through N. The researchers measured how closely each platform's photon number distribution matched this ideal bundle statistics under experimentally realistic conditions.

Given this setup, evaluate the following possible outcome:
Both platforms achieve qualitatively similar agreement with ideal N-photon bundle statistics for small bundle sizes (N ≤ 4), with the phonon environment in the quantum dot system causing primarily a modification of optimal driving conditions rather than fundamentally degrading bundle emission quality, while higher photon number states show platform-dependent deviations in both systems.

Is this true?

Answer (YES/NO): NO